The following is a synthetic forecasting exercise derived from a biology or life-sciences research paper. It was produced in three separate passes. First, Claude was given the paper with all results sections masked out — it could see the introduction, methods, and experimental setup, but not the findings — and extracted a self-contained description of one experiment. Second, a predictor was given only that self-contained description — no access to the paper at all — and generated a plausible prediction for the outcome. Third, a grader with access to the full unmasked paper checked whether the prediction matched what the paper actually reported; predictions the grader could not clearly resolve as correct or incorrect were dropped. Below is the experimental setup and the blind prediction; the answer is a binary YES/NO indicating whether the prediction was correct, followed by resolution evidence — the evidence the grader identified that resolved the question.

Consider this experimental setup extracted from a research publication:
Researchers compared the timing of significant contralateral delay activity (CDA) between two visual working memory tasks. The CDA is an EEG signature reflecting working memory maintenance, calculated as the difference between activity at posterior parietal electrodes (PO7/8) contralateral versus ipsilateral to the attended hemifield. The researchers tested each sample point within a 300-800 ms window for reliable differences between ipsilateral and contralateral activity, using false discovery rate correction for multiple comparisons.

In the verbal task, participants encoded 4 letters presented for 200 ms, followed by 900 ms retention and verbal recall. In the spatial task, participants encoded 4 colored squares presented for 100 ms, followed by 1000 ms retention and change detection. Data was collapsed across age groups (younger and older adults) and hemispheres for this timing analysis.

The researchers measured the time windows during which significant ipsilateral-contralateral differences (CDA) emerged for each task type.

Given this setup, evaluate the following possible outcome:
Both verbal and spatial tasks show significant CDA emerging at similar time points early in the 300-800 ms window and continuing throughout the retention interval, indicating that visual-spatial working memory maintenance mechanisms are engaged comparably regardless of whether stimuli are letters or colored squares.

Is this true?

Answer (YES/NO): NO